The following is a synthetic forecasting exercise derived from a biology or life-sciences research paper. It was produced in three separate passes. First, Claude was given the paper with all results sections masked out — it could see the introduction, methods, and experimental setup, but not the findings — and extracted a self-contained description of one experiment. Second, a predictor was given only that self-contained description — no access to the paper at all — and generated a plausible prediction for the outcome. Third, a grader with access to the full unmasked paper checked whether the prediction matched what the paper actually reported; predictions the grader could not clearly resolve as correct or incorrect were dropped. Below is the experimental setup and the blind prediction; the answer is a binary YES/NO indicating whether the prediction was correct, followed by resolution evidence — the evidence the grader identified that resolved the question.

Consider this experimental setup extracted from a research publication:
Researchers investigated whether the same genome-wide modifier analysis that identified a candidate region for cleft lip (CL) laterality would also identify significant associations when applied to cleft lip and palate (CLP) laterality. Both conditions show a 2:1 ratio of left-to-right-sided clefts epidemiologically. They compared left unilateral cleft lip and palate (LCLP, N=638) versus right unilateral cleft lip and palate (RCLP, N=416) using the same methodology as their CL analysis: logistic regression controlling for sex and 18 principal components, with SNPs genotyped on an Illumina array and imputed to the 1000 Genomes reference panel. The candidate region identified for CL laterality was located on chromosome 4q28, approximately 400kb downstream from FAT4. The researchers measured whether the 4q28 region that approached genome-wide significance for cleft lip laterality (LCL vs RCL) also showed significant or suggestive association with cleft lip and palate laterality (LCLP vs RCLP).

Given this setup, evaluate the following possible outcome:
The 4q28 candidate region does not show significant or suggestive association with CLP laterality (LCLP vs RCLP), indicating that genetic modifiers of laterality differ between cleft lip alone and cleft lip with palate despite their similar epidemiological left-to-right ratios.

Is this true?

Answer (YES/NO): YES